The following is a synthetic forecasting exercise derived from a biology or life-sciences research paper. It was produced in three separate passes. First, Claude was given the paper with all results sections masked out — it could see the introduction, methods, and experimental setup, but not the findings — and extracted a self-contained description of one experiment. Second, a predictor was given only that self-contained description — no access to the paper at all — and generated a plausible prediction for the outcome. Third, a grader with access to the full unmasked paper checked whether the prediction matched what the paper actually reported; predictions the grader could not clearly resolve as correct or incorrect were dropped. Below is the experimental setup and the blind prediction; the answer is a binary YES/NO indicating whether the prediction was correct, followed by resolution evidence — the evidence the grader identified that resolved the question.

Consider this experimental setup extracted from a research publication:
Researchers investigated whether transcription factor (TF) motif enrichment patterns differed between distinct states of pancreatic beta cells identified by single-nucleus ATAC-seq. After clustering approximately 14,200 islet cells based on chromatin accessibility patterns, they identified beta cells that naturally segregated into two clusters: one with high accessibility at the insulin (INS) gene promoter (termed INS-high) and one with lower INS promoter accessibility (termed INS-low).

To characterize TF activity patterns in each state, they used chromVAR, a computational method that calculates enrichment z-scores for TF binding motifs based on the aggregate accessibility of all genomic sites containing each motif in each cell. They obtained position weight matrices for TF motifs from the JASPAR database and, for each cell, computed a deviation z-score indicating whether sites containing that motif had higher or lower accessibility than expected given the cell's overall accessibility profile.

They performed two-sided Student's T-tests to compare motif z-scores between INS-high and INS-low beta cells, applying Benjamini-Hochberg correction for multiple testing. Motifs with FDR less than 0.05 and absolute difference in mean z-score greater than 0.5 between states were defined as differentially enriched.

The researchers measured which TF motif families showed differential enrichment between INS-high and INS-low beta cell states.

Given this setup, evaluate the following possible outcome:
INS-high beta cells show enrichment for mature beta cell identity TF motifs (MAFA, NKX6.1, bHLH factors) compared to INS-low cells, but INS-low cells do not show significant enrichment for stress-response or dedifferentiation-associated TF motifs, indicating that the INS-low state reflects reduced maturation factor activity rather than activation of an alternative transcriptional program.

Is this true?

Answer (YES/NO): NO